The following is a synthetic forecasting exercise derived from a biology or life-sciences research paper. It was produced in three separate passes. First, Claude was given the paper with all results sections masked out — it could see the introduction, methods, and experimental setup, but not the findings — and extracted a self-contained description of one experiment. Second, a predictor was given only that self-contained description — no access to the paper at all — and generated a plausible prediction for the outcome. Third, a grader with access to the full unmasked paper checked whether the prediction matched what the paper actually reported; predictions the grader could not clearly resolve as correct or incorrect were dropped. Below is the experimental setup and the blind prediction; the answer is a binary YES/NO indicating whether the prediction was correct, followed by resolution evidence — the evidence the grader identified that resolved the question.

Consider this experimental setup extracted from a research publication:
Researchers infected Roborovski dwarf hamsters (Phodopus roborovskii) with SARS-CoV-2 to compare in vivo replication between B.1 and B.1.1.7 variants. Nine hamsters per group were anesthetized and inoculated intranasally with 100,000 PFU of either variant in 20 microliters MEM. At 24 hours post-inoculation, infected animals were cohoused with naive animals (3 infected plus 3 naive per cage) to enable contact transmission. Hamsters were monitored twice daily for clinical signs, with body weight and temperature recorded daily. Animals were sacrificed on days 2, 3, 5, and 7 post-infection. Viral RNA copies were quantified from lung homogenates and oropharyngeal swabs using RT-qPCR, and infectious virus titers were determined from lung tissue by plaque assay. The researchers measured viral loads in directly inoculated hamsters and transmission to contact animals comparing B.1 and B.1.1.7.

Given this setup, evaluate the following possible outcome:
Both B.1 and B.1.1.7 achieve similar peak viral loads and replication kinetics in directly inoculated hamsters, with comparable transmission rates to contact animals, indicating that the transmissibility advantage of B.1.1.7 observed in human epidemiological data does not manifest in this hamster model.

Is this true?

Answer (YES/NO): YES